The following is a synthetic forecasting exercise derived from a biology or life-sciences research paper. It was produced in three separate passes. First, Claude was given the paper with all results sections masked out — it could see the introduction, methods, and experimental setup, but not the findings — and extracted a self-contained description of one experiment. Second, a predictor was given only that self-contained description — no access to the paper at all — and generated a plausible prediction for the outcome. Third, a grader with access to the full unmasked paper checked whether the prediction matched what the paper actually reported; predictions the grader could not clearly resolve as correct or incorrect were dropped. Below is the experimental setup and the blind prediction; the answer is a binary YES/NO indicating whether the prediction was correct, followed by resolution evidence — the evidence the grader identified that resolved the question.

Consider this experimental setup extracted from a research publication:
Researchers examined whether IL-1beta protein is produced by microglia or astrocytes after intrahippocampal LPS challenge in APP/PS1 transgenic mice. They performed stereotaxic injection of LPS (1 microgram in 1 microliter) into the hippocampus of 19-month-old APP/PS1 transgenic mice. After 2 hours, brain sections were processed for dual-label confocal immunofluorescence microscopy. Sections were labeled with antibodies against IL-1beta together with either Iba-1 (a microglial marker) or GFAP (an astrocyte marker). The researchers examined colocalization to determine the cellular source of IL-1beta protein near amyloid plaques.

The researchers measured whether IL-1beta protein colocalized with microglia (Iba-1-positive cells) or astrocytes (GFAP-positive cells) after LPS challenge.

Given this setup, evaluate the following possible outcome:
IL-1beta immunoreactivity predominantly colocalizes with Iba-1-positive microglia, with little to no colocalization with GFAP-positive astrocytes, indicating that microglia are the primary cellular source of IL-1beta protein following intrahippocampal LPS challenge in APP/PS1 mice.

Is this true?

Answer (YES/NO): YES